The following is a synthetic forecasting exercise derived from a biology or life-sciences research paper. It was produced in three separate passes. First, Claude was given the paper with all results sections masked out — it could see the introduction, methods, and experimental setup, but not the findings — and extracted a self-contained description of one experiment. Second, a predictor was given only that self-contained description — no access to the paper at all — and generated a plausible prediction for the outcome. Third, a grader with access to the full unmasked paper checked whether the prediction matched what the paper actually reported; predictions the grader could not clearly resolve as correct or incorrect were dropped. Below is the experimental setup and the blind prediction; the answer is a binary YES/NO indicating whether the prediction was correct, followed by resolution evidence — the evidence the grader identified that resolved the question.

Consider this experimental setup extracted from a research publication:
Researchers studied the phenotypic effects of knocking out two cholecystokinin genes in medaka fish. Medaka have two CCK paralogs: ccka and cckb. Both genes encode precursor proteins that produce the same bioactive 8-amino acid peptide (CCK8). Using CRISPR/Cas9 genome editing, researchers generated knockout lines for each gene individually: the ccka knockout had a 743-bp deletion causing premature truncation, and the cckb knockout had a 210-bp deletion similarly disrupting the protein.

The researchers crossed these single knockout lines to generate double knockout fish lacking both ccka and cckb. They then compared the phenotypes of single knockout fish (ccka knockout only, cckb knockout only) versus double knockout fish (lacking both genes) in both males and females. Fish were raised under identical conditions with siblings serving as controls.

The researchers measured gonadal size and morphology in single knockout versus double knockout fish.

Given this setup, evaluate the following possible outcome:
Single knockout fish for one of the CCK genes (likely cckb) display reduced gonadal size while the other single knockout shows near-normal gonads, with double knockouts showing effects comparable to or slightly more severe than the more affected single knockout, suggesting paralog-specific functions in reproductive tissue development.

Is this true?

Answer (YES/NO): NO